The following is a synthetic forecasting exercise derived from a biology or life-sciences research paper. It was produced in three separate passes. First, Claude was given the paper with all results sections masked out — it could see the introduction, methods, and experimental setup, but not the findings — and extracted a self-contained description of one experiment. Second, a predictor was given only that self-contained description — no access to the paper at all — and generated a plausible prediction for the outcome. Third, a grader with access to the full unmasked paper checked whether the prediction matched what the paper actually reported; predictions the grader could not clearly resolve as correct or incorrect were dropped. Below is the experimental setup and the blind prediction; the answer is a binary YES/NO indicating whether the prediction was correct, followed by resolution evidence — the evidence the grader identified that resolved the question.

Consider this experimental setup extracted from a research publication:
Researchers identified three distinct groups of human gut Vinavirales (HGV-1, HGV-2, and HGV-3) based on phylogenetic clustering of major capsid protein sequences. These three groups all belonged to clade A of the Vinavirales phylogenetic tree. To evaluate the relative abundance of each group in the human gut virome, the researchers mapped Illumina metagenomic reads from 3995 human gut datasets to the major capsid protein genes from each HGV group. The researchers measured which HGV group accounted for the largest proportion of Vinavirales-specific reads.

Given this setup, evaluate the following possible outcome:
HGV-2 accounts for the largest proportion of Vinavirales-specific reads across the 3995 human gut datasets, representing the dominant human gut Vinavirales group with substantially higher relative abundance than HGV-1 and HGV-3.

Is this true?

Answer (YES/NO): NO